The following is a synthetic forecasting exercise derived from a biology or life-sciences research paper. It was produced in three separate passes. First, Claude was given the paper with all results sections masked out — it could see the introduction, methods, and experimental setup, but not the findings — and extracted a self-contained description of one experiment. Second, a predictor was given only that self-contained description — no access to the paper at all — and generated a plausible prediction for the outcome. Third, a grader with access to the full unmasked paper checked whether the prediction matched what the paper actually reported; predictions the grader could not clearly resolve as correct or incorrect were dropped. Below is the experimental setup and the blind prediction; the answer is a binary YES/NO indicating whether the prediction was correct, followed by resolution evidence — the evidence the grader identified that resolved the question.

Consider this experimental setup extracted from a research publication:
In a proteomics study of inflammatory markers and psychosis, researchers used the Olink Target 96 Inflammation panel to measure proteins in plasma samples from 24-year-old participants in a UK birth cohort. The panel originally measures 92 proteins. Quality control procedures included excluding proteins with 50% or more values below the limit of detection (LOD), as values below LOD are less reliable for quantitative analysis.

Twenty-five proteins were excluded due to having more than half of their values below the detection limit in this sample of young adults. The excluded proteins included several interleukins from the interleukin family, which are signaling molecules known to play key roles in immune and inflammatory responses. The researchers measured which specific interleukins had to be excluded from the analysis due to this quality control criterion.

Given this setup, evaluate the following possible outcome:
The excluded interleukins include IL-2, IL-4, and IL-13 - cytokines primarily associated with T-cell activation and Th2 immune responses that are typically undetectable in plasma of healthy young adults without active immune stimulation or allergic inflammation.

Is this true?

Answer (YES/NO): YES